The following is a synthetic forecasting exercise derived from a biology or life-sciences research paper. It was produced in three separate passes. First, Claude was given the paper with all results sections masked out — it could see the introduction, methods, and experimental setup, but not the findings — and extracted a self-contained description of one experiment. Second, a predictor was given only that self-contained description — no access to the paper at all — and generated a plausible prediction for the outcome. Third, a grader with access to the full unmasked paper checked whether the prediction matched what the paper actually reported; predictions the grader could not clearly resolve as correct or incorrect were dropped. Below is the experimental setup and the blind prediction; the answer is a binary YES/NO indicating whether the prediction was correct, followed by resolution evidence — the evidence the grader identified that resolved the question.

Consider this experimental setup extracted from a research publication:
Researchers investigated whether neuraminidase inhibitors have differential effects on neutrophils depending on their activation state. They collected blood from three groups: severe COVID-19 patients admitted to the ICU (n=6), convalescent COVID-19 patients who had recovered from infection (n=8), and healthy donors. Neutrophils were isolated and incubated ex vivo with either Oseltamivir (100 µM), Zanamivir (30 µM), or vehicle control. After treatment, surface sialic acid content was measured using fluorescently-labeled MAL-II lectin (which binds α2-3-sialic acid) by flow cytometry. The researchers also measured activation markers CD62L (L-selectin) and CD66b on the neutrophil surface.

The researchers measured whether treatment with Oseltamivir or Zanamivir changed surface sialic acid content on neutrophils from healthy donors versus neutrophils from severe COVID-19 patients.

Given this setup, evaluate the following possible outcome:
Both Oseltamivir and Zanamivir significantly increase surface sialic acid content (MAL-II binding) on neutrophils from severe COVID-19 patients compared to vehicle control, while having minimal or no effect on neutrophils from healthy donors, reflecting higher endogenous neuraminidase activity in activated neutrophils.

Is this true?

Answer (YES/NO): YES